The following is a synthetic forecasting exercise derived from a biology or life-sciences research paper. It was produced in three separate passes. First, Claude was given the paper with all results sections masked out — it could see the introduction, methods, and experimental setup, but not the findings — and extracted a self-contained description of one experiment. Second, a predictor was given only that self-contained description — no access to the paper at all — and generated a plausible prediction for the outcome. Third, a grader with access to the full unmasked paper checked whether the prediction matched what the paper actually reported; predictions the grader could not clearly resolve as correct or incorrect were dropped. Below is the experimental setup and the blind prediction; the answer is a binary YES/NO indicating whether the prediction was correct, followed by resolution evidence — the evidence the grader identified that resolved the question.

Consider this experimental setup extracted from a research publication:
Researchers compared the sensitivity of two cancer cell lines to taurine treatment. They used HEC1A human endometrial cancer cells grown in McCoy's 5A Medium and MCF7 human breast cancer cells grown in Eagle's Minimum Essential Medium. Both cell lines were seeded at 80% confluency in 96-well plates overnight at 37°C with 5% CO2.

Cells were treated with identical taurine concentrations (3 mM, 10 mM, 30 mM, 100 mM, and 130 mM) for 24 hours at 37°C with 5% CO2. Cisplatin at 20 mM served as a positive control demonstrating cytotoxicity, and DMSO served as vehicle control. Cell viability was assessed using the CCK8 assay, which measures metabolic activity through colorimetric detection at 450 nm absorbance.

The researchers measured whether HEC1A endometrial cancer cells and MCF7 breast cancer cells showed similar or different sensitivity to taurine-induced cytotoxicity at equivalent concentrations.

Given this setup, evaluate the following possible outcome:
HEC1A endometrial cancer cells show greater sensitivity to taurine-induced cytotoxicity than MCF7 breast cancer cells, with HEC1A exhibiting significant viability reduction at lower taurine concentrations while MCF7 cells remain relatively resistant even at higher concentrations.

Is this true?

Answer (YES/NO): YES